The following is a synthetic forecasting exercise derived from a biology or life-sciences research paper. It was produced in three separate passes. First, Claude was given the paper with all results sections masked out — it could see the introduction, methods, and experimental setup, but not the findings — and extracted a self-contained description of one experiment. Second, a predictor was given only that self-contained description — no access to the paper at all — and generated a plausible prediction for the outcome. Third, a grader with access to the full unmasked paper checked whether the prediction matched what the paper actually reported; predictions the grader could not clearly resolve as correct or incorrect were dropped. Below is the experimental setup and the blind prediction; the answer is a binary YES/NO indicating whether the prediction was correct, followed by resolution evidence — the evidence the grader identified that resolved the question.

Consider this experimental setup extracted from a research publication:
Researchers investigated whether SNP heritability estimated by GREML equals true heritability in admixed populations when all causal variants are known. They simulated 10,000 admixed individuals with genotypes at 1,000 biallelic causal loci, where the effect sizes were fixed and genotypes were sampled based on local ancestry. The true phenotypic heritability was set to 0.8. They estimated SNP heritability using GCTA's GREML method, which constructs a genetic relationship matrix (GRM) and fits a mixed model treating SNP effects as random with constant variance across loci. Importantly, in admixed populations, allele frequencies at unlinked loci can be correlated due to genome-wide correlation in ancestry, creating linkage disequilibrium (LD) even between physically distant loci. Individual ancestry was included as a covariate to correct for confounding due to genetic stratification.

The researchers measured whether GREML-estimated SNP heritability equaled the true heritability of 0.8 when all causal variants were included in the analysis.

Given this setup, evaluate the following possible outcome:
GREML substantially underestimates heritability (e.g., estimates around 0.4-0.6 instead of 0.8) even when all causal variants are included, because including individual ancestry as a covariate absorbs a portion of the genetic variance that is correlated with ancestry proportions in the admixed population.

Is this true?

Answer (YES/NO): NO